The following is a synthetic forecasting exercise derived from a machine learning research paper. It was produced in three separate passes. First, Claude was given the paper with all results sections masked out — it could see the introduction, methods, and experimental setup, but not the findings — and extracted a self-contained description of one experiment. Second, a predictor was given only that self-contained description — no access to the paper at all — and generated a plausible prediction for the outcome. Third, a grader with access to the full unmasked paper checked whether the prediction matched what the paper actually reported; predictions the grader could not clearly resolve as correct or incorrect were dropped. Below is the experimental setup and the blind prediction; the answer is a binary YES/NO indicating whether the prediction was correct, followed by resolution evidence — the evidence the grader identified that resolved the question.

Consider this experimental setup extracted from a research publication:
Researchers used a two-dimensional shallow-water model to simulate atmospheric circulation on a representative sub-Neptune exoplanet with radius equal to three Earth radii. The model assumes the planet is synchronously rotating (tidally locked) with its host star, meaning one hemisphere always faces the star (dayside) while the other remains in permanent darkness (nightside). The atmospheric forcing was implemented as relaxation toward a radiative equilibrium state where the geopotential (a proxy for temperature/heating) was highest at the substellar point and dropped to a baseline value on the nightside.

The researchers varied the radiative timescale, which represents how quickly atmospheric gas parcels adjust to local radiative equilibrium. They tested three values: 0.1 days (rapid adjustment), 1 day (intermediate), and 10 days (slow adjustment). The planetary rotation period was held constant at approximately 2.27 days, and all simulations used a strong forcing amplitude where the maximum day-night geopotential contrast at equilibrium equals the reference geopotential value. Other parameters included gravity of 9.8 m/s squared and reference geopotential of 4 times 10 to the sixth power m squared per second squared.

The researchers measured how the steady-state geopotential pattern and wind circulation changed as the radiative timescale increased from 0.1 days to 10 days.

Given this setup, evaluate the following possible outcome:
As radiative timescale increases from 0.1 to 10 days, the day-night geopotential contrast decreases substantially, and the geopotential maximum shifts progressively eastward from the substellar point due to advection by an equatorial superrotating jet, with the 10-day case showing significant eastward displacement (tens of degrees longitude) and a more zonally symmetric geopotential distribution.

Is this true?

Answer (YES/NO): NO